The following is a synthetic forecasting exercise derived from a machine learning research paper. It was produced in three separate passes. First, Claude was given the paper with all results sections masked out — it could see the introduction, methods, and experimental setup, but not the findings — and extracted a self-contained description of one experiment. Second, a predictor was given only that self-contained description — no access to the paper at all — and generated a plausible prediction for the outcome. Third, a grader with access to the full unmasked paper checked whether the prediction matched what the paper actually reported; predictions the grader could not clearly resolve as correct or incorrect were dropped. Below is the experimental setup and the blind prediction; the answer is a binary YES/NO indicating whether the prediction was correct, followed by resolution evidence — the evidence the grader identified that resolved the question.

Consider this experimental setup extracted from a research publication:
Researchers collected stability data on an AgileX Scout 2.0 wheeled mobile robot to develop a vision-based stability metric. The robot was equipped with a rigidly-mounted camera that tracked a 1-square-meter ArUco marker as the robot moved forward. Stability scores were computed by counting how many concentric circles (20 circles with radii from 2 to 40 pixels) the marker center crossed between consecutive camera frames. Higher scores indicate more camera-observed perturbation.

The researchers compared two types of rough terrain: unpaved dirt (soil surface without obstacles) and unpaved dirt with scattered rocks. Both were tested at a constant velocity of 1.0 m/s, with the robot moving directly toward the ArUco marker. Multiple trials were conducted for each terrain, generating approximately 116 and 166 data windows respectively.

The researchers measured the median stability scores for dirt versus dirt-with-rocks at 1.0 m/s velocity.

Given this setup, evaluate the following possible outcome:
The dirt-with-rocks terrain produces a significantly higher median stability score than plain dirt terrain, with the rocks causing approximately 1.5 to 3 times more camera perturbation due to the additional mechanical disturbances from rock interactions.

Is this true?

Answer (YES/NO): YES